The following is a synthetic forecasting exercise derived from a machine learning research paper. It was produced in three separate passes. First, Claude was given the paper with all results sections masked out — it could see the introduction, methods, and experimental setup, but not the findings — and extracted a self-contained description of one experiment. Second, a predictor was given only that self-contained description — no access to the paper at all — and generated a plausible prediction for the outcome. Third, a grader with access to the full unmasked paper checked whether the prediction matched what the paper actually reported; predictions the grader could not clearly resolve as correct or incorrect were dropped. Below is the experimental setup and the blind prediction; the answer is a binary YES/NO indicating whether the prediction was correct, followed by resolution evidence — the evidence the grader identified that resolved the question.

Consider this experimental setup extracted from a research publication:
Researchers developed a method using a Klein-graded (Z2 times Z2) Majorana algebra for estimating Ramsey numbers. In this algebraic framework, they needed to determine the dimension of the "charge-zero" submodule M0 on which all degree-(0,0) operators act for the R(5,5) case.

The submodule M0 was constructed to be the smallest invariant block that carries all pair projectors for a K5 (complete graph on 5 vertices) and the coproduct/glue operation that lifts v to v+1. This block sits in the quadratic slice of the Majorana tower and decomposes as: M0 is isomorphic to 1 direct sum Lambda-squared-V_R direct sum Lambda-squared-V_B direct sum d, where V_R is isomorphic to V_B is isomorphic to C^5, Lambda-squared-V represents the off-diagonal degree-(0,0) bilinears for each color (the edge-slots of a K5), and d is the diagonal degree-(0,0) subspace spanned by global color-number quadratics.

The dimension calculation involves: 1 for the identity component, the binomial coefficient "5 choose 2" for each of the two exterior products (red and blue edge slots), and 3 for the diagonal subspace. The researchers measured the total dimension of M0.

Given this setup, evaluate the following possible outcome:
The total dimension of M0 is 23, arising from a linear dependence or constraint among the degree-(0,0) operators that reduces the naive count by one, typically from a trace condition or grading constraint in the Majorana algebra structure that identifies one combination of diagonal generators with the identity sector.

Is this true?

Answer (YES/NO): NO